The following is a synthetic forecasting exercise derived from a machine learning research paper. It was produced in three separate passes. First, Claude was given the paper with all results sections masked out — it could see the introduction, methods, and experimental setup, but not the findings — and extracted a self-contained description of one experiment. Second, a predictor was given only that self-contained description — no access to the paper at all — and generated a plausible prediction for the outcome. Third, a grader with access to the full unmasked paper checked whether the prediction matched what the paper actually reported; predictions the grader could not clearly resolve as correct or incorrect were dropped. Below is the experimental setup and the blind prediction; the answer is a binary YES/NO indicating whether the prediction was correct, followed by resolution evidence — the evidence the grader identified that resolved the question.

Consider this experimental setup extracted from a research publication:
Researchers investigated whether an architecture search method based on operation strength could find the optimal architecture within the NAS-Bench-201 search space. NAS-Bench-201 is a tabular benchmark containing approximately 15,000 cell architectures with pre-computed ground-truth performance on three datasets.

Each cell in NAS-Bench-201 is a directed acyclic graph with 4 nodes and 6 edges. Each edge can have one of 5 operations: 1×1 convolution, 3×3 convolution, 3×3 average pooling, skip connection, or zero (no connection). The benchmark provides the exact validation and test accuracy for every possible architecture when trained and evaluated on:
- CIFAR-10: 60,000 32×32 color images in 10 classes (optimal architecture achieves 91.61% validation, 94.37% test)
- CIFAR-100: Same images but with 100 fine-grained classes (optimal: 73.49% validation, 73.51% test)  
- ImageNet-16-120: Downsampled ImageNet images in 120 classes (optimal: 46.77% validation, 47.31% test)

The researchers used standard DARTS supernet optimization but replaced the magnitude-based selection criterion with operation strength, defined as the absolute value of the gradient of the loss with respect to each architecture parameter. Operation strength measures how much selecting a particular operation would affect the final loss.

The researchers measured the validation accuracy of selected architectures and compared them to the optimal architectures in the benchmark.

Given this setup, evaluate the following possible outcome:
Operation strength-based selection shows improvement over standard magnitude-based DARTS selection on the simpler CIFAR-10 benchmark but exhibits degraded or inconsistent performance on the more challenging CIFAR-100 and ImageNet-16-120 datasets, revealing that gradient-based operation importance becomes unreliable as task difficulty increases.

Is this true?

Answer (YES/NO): NO